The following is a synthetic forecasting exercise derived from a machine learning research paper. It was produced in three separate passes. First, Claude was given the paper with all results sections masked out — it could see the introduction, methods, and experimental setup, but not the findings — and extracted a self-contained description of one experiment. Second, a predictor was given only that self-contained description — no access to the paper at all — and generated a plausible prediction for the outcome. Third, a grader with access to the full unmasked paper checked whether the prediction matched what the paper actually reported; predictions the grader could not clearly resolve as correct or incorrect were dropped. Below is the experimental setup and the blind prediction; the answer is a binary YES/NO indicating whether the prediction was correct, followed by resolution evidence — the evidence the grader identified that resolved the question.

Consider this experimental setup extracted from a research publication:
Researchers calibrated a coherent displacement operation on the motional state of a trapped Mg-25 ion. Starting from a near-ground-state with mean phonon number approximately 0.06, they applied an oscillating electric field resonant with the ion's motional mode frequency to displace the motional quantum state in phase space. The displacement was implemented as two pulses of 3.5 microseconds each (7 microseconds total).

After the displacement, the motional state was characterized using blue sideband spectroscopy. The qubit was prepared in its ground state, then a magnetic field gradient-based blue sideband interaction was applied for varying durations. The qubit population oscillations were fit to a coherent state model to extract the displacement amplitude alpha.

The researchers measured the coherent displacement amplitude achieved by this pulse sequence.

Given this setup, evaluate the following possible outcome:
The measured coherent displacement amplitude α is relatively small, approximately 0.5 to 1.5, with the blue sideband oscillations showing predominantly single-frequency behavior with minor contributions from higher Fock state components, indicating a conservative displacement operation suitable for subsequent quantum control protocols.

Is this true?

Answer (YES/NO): YES